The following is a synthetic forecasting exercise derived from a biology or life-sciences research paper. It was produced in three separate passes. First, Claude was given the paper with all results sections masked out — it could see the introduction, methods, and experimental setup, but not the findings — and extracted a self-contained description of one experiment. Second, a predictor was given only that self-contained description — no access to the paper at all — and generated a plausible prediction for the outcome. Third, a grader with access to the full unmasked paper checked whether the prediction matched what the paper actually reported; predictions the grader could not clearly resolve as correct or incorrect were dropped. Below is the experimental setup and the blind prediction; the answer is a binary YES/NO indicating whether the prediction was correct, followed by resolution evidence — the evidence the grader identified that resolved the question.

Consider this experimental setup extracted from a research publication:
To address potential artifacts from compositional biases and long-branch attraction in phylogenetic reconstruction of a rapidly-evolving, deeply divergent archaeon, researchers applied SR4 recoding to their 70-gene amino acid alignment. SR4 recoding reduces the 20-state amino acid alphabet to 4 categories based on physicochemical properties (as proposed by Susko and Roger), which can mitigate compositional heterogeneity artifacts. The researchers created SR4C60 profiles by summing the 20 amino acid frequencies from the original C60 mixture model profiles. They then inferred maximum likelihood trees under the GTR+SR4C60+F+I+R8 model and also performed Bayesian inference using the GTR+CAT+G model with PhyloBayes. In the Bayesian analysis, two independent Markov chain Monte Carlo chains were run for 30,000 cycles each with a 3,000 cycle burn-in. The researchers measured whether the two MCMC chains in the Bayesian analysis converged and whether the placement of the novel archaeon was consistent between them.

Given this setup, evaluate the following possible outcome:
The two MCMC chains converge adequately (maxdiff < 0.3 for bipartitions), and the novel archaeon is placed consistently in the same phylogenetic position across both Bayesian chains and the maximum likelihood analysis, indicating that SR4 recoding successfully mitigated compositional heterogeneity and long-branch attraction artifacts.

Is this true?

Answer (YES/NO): NO